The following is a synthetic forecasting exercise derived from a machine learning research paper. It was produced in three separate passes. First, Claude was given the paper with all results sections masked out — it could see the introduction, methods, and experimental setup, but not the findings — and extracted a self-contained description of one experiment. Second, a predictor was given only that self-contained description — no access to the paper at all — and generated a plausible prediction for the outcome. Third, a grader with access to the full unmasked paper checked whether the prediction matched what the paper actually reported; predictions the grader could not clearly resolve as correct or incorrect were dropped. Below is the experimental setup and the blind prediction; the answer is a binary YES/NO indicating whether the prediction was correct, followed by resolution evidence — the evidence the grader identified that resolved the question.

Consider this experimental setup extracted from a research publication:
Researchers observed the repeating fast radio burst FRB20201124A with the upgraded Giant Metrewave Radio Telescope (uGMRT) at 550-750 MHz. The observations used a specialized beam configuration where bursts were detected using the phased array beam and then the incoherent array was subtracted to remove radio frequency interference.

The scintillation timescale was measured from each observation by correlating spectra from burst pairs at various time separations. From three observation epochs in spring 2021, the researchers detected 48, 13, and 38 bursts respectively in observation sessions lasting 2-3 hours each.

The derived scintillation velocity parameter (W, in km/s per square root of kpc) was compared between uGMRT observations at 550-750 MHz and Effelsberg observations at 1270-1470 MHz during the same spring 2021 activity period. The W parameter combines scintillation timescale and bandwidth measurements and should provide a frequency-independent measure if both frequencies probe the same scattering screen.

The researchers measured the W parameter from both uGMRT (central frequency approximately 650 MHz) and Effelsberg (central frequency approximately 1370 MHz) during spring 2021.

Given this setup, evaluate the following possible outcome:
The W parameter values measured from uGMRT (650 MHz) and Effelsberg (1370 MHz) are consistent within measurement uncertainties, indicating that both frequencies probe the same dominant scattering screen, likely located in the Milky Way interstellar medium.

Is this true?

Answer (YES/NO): YES